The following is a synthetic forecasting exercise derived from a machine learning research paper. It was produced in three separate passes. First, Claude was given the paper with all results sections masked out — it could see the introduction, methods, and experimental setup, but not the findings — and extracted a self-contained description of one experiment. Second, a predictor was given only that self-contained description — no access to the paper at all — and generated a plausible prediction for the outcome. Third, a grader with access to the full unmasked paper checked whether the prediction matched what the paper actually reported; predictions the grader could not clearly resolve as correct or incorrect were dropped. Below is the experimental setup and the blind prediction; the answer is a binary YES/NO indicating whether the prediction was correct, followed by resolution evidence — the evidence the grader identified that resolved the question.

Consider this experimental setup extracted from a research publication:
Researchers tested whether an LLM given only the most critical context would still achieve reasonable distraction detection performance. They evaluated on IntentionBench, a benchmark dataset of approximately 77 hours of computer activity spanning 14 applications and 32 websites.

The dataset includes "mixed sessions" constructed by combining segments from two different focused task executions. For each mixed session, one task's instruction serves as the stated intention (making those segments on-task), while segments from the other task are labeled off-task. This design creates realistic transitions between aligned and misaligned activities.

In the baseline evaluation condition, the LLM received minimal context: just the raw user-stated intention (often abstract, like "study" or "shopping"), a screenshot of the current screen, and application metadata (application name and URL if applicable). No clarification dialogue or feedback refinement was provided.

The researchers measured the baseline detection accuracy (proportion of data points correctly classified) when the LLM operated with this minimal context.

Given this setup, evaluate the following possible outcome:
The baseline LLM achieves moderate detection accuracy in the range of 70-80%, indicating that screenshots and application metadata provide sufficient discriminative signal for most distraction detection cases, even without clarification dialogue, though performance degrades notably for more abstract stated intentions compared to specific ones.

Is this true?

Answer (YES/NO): NO